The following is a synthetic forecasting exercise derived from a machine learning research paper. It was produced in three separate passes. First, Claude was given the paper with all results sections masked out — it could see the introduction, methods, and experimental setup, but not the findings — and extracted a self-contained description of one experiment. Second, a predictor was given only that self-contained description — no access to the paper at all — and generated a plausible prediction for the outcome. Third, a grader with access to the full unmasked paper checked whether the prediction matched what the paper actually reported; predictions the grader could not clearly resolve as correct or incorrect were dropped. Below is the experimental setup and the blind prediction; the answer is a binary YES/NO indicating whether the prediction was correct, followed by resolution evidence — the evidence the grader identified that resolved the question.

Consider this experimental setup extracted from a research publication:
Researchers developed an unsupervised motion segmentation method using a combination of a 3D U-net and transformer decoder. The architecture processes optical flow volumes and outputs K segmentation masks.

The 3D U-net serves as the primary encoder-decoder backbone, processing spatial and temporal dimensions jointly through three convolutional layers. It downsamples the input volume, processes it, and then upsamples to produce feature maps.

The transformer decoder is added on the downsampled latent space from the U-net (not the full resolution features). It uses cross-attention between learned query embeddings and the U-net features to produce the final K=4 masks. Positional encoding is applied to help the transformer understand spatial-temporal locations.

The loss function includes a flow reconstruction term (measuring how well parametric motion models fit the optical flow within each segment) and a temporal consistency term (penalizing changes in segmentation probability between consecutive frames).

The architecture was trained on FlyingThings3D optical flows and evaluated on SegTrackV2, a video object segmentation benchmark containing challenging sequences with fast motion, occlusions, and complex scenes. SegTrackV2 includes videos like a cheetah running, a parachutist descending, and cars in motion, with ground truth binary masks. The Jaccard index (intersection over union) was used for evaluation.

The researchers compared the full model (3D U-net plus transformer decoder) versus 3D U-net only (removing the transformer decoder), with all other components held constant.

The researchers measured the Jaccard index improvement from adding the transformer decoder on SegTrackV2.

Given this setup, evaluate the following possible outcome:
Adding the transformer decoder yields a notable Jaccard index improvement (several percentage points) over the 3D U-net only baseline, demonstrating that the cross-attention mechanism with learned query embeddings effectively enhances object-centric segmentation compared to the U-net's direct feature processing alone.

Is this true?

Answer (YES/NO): YES